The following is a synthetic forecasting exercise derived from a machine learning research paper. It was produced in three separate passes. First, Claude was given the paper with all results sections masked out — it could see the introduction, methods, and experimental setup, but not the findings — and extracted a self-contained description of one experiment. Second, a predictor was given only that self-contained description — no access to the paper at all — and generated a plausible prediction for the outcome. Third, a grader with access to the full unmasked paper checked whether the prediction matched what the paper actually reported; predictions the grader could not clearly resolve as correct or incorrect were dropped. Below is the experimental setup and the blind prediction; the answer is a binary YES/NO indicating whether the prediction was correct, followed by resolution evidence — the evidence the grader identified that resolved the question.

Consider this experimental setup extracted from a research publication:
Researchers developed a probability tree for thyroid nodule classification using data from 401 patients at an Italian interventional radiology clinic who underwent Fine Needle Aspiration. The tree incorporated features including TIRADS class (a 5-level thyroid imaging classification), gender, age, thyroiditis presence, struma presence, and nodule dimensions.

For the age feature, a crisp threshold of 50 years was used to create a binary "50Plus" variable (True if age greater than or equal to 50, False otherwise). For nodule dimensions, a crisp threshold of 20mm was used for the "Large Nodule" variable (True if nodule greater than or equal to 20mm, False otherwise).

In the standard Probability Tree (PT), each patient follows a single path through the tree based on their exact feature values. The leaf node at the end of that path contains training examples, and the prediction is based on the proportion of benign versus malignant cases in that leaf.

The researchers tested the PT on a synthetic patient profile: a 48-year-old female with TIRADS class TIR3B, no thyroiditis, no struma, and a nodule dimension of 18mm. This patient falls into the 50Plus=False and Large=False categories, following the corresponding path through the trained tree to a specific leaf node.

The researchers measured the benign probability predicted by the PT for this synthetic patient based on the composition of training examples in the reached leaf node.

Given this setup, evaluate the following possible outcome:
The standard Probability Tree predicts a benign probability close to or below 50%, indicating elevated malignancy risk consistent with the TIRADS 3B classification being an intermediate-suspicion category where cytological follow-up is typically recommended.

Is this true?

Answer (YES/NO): NO